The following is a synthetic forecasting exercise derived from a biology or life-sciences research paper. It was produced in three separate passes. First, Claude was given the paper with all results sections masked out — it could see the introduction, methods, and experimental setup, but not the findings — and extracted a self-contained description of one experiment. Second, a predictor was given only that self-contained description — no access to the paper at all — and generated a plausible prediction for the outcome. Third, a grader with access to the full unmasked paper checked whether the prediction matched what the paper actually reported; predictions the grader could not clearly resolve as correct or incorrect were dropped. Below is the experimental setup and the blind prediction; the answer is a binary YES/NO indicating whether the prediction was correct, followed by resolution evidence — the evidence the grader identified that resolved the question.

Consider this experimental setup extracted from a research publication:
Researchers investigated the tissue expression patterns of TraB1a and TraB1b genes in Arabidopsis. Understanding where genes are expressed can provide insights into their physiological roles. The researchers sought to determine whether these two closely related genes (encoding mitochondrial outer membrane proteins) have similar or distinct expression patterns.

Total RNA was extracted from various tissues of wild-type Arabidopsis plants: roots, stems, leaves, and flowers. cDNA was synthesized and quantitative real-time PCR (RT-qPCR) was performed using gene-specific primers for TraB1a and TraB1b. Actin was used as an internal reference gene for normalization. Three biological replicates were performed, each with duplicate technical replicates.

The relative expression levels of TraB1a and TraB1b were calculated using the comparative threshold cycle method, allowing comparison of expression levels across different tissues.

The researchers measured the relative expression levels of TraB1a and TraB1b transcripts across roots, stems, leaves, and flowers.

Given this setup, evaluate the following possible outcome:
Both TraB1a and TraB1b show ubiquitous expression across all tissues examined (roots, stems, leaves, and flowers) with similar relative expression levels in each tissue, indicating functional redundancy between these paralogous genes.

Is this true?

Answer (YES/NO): NO